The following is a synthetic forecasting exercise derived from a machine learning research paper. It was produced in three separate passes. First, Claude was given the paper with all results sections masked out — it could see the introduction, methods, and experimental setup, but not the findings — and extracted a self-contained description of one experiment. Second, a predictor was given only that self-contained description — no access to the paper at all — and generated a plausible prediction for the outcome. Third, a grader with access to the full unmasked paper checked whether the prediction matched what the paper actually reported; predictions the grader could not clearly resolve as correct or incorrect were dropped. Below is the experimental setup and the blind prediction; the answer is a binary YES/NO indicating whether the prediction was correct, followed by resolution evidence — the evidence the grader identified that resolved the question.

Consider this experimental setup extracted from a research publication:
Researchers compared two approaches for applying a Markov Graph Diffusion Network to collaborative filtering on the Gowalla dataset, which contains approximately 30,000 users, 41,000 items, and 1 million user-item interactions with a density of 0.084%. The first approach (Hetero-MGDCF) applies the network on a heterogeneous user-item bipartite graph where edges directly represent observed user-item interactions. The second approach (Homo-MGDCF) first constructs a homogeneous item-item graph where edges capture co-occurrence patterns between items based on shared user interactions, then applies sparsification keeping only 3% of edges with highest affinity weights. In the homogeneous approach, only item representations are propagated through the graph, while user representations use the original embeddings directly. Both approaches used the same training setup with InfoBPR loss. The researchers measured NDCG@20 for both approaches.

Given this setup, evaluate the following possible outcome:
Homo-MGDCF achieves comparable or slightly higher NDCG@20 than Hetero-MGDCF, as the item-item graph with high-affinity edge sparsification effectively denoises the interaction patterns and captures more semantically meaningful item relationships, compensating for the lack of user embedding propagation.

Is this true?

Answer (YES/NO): NO